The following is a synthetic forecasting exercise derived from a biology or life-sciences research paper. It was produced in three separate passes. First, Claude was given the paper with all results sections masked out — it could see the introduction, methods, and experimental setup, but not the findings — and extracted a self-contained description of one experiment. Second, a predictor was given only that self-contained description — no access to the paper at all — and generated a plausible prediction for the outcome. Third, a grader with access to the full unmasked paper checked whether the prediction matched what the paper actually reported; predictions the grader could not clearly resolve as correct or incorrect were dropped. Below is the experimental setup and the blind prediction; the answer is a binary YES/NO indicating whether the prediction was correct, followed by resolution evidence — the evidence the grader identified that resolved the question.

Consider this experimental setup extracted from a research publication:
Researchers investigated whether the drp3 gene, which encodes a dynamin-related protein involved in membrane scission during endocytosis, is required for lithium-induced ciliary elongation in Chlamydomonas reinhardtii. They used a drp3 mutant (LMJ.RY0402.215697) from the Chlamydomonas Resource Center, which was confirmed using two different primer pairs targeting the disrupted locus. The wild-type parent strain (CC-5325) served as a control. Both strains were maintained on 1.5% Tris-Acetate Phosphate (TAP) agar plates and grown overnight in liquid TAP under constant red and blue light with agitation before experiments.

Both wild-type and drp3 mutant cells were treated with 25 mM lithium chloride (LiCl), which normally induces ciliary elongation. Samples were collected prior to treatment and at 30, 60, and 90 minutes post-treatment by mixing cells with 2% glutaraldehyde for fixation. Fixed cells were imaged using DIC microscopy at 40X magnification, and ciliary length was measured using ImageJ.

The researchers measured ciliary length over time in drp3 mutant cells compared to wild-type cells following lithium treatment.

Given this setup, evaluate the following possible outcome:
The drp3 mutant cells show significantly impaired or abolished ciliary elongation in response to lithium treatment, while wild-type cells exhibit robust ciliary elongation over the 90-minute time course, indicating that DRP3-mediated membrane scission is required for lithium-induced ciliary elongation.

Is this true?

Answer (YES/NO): YES